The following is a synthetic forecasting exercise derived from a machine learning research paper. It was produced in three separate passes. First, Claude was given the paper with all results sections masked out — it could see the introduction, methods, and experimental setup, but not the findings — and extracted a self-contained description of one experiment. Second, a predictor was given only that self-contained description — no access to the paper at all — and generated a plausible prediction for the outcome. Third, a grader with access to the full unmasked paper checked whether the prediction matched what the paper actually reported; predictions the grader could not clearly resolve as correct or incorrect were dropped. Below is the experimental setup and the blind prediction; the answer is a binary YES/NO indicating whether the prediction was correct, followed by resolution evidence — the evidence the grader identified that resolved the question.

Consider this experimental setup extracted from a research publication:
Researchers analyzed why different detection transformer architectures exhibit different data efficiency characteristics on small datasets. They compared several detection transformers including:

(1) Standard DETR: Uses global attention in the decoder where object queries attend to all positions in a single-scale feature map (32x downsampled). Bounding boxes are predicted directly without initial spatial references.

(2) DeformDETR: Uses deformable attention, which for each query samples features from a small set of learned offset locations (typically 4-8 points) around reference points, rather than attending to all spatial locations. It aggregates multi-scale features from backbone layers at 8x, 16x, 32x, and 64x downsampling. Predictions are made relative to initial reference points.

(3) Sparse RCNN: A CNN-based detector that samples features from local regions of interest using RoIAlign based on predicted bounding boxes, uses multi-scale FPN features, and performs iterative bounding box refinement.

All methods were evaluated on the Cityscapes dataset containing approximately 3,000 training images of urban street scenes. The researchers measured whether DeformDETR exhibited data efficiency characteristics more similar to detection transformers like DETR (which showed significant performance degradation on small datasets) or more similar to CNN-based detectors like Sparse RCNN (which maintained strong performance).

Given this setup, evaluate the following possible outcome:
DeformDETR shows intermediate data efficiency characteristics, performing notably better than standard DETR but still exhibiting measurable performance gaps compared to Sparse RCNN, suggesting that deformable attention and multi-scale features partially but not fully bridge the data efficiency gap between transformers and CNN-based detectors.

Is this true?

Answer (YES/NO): NO